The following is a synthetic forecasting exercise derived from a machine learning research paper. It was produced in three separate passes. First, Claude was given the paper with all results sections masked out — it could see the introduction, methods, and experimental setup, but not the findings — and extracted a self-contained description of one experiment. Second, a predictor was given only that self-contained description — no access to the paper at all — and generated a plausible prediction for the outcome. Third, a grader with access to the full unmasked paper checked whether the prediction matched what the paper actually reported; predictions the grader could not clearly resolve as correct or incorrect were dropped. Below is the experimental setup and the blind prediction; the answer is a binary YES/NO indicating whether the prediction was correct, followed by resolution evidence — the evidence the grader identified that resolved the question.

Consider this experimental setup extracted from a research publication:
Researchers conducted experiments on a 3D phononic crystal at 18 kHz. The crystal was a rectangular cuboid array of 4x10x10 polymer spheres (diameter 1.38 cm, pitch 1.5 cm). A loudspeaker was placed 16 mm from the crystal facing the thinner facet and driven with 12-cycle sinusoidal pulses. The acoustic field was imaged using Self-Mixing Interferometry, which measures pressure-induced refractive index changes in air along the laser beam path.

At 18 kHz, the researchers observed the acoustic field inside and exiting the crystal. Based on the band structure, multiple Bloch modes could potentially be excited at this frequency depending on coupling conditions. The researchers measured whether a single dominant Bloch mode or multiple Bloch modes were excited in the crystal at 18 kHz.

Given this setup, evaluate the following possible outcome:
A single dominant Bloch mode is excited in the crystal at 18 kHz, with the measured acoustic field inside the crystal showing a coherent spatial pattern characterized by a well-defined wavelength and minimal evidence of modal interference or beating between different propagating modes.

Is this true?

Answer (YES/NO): NO